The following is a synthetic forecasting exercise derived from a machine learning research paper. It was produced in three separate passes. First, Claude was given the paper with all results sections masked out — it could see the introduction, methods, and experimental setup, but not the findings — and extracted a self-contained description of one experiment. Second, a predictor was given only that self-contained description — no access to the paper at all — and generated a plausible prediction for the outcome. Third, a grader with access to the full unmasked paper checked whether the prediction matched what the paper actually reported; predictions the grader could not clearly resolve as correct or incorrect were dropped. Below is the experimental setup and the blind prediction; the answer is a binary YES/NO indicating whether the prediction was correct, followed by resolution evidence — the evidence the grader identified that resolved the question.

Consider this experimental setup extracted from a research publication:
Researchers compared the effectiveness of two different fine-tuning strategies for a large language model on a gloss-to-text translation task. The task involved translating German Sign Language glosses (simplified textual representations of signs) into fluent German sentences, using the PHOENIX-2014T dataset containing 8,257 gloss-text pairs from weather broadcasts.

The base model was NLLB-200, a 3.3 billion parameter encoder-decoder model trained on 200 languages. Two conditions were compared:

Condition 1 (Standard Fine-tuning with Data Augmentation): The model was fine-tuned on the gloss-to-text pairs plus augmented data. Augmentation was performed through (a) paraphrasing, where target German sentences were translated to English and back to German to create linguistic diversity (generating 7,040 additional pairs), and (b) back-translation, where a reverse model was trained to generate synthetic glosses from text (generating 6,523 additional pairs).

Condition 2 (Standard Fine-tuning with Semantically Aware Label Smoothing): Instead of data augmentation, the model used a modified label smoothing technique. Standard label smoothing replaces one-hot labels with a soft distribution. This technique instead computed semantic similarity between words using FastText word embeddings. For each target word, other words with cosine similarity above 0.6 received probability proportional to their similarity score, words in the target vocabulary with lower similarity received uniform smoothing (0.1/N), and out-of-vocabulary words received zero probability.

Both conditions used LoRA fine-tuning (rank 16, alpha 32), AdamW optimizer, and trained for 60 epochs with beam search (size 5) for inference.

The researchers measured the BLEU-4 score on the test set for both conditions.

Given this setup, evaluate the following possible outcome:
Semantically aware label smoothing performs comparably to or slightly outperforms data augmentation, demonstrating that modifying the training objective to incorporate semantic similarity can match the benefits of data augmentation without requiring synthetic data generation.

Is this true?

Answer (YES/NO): YES